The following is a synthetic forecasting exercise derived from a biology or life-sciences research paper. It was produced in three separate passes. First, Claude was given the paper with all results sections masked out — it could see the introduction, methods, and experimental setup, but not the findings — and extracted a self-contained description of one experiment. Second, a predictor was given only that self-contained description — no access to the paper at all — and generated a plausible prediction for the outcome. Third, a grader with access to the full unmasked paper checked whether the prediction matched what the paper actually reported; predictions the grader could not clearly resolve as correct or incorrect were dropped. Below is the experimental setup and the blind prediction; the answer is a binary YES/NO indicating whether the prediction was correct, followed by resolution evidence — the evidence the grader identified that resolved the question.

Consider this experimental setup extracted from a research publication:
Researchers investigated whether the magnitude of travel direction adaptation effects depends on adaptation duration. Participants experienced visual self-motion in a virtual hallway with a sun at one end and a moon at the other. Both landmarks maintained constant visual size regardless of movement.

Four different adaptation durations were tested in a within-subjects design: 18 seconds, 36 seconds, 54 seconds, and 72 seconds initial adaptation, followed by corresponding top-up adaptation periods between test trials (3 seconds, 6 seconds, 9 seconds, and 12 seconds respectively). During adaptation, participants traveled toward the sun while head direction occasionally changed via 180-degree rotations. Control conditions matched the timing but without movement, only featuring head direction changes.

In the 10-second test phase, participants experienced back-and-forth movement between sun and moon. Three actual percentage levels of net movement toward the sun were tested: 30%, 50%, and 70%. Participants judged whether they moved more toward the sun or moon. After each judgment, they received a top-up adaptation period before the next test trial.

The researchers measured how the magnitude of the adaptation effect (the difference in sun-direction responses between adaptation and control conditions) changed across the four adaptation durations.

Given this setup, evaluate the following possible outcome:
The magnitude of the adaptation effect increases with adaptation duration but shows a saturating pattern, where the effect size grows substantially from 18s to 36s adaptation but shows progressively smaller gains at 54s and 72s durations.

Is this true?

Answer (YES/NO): NO